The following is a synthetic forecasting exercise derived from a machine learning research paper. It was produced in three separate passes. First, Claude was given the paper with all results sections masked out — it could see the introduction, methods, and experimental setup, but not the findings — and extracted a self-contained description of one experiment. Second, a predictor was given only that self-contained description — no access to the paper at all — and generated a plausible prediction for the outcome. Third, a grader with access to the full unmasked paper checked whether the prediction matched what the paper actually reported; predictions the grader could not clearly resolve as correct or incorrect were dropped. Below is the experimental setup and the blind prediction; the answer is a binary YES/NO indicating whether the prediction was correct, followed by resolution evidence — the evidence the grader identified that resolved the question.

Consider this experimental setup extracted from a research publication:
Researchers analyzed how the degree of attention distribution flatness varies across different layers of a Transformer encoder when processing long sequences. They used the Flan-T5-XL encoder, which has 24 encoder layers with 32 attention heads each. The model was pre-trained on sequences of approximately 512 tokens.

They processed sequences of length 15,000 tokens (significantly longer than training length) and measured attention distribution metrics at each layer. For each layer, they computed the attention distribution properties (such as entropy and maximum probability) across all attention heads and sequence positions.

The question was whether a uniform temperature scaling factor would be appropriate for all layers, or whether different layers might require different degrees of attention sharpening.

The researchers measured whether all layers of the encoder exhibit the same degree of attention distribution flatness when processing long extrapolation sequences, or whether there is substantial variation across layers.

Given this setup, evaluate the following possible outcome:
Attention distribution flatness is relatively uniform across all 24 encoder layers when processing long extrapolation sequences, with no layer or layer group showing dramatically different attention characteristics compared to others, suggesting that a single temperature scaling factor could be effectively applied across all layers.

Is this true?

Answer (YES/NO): NO